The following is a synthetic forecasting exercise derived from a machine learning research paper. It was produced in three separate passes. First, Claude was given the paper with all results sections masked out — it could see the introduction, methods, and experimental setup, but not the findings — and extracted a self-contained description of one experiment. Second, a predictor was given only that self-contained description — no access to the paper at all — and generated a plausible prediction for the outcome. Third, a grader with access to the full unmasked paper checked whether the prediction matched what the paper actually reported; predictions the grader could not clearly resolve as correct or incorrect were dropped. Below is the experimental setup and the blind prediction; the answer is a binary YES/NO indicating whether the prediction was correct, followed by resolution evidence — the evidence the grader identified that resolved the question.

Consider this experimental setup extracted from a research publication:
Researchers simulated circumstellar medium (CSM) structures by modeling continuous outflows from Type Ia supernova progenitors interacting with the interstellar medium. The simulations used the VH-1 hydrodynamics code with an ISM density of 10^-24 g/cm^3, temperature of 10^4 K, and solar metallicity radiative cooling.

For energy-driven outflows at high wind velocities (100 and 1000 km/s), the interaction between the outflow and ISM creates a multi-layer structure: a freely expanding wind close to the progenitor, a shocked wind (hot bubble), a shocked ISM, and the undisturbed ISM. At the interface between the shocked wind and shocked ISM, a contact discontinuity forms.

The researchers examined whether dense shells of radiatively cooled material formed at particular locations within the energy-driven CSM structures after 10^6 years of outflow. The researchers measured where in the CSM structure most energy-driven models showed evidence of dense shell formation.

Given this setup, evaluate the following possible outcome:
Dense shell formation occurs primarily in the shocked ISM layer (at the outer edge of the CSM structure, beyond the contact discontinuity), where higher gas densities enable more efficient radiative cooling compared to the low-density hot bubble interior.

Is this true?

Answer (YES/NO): NO